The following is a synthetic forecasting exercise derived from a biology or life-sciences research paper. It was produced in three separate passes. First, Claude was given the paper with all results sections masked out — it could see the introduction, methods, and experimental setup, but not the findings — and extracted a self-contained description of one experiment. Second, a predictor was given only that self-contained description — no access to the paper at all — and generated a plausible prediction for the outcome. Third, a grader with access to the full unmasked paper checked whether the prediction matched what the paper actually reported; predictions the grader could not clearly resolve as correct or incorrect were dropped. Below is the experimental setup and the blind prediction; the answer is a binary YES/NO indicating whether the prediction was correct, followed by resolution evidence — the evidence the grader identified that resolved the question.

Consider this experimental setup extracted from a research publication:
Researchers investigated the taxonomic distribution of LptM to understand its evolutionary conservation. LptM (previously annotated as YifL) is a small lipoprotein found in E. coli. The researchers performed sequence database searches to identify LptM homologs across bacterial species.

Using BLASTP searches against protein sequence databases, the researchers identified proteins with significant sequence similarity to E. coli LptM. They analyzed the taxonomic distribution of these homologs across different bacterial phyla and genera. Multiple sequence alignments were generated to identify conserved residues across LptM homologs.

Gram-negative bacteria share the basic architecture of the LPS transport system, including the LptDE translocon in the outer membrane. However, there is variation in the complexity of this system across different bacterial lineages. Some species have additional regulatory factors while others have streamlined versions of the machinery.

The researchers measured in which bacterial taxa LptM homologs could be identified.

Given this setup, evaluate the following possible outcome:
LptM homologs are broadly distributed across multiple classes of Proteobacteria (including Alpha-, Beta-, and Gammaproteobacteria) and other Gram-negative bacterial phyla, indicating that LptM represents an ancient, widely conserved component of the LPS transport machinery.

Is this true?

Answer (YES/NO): NO